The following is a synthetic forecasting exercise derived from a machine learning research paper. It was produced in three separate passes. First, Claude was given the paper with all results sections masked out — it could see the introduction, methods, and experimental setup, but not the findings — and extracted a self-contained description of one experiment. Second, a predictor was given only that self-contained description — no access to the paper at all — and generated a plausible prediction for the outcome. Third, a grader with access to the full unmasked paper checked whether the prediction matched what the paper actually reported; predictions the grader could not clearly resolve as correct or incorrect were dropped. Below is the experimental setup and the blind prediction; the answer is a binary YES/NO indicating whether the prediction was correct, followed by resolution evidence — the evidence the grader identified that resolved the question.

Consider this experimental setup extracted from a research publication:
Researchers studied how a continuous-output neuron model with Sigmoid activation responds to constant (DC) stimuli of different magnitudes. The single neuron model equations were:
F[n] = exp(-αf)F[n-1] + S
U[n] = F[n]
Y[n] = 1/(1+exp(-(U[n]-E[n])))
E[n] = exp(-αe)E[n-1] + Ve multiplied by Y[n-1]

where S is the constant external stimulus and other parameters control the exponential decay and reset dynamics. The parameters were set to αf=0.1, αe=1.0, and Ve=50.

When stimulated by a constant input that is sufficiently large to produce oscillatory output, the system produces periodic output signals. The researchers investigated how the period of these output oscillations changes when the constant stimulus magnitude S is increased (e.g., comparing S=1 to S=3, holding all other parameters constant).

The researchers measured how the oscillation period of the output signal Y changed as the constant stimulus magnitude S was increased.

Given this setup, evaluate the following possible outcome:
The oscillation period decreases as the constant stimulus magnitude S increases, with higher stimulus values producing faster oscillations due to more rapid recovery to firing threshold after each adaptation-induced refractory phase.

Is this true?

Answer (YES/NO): YES